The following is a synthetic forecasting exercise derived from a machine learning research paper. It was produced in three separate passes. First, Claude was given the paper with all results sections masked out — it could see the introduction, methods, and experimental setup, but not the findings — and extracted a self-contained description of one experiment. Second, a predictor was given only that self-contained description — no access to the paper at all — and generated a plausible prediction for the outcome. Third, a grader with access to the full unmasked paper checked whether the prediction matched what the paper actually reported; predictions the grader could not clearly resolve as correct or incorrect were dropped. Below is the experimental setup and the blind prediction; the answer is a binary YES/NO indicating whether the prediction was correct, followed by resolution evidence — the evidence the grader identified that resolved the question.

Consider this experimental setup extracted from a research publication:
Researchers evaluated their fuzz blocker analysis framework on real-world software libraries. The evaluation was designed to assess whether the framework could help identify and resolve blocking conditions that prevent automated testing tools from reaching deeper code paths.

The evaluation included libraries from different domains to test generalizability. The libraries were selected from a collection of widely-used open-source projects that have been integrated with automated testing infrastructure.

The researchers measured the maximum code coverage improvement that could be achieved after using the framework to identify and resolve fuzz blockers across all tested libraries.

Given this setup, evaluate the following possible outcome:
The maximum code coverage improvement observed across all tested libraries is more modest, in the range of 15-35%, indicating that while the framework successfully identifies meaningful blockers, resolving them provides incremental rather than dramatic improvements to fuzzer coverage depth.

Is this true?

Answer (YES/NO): NO